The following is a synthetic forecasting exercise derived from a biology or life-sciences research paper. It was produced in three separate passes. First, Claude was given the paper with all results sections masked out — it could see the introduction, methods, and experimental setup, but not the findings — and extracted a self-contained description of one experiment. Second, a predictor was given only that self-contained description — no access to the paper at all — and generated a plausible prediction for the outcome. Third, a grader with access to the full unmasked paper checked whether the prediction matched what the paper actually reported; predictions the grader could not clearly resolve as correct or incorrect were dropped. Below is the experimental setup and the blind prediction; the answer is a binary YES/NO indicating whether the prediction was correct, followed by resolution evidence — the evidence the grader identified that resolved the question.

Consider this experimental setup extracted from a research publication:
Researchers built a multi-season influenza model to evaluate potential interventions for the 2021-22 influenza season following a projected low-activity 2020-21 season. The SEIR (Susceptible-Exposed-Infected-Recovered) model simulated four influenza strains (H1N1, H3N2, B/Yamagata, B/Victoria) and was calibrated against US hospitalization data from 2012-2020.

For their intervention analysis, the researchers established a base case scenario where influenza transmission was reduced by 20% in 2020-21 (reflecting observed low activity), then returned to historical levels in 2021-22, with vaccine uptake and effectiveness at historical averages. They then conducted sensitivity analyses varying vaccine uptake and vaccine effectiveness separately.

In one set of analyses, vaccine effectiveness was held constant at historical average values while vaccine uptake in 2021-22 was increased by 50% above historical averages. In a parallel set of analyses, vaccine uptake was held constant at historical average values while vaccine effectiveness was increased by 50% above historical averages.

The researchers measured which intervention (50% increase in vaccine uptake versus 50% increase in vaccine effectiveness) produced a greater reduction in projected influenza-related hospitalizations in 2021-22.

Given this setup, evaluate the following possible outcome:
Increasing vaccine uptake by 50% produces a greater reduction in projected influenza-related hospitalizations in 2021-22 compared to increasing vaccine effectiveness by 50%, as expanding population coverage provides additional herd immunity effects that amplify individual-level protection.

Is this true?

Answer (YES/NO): NO